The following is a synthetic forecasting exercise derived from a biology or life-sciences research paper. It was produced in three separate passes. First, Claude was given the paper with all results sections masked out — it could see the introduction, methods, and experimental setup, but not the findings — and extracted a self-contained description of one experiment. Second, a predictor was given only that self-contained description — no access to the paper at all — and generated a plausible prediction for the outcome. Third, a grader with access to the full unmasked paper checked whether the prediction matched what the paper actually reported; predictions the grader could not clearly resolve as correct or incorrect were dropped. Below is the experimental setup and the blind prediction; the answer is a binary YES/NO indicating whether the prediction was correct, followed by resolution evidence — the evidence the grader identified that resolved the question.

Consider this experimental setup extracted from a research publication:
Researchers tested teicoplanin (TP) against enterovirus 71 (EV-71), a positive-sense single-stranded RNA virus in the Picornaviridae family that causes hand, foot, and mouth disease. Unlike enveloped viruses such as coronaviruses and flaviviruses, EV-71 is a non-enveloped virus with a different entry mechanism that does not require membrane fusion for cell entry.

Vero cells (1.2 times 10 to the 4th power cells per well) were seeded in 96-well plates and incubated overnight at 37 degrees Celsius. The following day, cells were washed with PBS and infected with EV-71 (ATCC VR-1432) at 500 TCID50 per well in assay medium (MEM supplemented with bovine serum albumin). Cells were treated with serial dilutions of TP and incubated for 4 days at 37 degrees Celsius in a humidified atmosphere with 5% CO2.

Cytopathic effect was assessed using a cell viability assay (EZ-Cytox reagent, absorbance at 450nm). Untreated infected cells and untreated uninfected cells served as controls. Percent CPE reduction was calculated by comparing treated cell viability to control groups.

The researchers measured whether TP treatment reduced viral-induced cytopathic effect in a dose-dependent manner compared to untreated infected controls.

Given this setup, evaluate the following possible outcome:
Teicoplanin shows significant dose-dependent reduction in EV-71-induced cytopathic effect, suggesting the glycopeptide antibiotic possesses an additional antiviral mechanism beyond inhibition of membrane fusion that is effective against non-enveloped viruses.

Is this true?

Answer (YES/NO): YES